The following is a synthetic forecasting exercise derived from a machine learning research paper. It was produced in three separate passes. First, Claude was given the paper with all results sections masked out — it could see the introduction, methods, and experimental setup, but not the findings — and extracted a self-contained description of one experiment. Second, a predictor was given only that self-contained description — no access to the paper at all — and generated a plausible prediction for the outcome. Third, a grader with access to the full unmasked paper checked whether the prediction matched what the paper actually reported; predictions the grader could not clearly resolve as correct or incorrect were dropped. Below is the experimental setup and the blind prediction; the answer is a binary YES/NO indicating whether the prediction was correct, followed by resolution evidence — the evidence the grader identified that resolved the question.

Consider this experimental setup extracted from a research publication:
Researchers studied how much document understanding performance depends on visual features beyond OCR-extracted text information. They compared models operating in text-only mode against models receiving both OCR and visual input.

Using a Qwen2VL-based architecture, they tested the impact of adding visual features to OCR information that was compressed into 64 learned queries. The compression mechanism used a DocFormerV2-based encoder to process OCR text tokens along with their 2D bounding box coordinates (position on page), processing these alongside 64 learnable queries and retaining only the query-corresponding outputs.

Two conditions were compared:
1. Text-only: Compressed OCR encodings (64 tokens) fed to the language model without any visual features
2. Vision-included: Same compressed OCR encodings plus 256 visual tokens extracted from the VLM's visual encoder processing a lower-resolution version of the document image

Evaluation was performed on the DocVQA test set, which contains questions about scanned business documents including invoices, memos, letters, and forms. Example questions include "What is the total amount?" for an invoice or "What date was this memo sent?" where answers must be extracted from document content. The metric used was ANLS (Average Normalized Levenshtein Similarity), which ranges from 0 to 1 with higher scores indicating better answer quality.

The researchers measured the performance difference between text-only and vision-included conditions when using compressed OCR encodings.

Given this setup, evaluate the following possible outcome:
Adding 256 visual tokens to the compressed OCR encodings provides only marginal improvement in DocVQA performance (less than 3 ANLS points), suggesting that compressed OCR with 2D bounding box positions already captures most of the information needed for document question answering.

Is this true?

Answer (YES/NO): NO